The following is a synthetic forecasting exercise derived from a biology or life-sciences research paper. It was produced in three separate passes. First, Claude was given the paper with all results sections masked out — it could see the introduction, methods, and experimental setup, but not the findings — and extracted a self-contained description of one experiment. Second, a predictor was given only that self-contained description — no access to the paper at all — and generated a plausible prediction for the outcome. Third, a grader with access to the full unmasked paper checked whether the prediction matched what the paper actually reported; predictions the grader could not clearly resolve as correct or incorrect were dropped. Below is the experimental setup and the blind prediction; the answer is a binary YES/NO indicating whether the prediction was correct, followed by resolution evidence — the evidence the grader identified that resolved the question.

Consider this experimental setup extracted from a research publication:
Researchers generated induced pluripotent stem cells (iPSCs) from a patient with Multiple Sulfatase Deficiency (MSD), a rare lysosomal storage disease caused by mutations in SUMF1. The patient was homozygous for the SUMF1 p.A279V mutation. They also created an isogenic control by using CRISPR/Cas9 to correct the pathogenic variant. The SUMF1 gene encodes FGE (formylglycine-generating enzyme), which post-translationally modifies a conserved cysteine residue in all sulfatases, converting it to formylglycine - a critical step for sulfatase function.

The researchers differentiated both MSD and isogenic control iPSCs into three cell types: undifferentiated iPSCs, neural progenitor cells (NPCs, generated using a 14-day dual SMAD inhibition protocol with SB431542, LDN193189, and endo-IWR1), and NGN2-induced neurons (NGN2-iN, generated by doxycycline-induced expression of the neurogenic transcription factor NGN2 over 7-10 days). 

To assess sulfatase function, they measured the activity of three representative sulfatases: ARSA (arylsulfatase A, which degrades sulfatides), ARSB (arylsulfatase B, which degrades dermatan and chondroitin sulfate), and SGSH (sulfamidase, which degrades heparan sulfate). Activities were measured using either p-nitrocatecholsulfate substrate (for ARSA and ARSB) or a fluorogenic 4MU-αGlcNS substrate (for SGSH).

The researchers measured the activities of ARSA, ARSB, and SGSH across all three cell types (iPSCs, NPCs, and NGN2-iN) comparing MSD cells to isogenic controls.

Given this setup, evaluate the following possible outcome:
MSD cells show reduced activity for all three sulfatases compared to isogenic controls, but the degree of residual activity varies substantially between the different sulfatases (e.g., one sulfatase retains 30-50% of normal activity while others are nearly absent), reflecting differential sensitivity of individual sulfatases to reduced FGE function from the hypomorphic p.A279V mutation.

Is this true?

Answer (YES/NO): NO